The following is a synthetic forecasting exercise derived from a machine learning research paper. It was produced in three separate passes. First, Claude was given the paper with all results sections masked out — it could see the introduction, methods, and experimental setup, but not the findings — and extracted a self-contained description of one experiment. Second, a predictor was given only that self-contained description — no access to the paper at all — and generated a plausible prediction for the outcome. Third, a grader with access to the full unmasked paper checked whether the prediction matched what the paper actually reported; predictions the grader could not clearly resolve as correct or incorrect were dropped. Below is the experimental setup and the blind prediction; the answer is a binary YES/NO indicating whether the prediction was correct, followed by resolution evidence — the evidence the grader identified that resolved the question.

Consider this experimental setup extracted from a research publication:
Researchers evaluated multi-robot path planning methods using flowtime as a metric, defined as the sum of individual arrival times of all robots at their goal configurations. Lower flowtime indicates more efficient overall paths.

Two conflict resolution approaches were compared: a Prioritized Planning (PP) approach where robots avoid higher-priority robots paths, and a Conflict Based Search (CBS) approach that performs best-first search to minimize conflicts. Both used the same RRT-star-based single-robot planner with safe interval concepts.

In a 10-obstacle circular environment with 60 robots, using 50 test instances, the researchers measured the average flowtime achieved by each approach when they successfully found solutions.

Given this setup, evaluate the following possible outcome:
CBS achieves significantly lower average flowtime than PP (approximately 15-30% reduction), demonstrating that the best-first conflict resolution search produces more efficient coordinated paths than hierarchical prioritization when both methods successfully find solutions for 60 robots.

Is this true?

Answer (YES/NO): NO